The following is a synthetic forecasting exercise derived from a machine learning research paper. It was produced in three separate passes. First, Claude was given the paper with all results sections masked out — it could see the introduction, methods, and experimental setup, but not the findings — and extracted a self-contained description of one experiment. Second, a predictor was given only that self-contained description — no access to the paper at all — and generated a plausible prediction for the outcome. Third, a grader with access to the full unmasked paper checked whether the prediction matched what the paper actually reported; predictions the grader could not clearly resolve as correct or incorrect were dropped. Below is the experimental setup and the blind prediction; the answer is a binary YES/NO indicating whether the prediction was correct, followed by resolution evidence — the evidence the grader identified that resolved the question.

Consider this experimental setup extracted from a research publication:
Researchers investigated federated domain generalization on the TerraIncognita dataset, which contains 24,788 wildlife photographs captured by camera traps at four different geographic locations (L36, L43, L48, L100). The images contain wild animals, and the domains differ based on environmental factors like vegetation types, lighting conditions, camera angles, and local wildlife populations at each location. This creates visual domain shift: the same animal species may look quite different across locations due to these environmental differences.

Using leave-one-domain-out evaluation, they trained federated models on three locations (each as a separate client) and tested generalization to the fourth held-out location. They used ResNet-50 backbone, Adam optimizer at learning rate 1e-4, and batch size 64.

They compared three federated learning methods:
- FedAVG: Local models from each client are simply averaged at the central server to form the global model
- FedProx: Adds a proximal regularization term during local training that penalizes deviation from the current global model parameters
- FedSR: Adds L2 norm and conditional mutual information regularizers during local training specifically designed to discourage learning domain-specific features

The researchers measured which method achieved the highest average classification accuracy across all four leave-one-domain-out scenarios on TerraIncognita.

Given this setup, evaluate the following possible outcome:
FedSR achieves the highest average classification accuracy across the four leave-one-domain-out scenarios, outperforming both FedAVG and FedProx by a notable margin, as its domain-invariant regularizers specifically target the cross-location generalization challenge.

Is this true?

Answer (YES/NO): NO